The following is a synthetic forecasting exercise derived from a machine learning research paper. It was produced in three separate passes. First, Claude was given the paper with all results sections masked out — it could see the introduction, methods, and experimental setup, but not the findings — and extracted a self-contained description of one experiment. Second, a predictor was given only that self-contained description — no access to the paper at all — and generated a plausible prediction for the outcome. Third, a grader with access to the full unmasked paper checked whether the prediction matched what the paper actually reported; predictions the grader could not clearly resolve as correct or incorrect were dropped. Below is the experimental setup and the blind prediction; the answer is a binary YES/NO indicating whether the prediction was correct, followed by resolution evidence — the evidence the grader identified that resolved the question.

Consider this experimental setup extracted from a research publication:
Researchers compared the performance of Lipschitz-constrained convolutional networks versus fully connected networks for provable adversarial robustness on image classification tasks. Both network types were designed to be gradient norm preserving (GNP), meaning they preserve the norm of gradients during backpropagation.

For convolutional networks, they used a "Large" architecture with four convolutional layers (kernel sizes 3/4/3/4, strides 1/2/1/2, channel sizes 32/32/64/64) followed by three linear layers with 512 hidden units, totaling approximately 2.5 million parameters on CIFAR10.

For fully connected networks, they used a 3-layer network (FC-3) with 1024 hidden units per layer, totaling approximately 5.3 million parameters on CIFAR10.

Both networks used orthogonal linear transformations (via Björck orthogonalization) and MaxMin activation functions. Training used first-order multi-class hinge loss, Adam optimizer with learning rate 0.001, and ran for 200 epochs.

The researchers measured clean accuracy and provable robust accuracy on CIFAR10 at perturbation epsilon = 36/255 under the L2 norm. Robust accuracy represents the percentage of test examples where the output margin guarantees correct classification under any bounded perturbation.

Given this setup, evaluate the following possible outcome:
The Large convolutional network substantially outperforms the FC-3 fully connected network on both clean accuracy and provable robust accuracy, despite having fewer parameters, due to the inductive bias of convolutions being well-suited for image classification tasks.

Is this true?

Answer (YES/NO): YES